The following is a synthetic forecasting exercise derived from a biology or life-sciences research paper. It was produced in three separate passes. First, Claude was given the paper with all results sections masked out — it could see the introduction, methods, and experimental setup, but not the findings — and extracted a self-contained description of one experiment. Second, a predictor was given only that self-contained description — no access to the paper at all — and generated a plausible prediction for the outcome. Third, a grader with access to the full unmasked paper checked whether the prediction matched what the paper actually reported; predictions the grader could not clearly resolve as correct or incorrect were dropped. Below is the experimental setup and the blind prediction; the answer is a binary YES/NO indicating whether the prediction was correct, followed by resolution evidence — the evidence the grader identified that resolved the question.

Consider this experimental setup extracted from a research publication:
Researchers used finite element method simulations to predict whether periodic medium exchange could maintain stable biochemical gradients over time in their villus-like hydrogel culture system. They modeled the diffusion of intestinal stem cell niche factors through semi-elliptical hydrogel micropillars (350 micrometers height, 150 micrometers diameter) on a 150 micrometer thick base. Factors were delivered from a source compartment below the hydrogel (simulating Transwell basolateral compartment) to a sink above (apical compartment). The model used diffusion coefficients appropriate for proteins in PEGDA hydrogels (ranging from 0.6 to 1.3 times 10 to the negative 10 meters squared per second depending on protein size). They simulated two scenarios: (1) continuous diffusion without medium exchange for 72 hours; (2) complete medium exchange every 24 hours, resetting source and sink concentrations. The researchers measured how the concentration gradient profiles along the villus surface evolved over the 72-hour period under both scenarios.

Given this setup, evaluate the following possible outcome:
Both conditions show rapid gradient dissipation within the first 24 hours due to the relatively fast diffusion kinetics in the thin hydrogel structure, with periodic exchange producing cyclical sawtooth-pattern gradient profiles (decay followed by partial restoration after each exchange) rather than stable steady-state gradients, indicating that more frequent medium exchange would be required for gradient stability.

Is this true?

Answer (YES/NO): NO